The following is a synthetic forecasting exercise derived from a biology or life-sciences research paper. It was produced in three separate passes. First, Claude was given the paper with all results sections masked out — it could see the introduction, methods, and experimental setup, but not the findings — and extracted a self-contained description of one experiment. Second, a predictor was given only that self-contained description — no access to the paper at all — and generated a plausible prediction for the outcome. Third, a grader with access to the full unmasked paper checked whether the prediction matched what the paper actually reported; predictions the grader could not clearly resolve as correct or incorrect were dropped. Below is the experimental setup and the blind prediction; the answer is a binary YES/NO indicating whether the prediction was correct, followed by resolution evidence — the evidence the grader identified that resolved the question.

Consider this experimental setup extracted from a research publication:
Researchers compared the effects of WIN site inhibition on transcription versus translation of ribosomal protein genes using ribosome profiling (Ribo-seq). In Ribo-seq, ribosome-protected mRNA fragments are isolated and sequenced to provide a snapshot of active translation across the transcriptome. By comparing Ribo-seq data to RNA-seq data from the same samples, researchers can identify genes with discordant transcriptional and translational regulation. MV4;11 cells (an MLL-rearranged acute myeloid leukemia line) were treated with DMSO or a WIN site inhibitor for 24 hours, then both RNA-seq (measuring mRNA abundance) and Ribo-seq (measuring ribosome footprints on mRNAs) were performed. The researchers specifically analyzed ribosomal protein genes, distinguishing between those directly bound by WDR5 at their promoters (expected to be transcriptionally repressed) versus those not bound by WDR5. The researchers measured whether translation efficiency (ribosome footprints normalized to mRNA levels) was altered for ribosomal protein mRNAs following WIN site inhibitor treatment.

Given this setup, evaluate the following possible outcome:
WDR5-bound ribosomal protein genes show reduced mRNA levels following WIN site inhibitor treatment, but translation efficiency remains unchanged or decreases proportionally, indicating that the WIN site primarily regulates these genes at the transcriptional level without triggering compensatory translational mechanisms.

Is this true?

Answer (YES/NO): NO